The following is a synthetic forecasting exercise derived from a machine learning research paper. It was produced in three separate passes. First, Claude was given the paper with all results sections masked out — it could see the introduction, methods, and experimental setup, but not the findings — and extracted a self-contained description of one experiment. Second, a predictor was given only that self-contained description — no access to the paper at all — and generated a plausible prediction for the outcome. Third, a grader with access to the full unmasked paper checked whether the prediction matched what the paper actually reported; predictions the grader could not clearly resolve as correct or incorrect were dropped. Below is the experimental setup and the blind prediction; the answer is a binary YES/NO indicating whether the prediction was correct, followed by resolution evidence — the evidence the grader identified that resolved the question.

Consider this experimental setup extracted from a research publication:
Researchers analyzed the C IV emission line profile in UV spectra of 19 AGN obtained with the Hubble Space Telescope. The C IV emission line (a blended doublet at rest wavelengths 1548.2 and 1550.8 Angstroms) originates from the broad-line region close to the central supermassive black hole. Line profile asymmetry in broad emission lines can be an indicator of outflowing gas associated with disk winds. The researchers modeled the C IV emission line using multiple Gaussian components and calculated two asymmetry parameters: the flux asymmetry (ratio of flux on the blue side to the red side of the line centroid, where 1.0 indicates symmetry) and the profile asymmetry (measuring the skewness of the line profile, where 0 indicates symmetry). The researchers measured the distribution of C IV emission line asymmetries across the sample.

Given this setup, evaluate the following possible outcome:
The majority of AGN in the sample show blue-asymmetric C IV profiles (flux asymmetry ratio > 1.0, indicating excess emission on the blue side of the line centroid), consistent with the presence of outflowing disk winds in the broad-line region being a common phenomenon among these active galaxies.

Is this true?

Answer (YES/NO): NO